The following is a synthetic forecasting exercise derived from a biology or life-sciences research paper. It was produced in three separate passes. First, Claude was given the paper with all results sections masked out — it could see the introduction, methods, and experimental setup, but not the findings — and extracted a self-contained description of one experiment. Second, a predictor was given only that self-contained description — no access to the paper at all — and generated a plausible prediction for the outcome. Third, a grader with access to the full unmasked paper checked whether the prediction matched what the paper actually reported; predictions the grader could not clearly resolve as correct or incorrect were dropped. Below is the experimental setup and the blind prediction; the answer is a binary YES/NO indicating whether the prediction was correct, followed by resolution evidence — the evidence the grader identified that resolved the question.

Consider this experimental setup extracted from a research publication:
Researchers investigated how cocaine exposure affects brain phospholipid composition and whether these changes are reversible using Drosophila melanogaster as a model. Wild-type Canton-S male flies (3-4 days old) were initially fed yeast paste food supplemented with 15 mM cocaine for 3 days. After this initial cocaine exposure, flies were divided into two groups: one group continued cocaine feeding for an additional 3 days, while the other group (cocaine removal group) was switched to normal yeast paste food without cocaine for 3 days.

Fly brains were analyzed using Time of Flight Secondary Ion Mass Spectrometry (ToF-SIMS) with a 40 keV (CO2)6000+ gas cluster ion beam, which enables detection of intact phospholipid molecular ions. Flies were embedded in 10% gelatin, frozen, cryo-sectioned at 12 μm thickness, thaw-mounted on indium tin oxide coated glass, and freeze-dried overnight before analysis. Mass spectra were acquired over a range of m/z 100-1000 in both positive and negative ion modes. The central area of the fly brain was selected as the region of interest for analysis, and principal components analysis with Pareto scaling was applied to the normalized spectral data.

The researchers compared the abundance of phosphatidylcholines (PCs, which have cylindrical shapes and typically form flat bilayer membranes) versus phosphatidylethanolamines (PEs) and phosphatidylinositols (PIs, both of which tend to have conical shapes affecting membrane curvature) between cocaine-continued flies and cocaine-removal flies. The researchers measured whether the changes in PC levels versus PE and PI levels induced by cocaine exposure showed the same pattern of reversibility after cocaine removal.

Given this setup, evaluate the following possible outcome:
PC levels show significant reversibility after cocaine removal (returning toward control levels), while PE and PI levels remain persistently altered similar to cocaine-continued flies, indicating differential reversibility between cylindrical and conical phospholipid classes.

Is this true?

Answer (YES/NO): YES